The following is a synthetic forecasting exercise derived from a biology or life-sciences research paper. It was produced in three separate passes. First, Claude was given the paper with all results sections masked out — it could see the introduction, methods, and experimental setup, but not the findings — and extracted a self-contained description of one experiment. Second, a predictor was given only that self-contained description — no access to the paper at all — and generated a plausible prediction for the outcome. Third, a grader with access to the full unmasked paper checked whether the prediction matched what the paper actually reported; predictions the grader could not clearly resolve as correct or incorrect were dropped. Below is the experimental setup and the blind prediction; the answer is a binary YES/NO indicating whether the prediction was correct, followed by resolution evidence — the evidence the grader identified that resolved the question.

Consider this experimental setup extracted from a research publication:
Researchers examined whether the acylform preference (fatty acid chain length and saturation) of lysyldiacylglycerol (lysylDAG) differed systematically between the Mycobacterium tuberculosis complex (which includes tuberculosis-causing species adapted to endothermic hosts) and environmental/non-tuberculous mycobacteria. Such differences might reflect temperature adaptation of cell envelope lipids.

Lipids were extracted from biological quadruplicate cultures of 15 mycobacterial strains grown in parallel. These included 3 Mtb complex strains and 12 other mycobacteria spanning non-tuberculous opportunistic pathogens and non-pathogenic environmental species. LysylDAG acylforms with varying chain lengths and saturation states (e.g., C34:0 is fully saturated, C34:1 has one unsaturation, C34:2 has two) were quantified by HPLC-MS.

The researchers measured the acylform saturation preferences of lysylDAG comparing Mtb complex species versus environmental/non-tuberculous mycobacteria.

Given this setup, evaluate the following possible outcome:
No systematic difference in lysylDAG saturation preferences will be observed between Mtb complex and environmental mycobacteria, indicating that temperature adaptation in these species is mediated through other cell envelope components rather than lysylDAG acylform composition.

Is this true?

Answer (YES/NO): NO